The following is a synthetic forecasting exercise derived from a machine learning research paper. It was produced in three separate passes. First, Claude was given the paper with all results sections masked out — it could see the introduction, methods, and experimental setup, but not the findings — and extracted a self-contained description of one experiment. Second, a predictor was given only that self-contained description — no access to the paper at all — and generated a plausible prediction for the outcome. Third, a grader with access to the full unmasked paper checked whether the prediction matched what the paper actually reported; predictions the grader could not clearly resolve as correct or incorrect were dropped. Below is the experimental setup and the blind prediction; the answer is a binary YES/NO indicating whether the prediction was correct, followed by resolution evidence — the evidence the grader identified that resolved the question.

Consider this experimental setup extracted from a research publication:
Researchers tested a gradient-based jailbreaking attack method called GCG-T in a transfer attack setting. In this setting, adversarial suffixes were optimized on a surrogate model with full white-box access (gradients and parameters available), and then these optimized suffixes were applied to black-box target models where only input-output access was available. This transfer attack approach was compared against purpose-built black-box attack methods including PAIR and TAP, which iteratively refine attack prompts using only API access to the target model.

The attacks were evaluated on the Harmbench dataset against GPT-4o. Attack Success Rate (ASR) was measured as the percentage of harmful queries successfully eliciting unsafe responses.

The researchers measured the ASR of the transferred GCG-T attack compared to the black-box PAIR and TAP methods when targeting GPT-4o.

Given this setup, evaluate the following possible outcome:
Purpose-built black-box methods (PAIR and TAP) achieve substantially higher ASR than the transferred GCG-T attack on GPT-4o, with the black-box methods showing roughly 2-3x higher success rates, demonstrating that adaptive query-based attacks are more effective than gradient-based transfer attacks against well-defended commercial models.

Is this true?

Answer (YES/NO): NO